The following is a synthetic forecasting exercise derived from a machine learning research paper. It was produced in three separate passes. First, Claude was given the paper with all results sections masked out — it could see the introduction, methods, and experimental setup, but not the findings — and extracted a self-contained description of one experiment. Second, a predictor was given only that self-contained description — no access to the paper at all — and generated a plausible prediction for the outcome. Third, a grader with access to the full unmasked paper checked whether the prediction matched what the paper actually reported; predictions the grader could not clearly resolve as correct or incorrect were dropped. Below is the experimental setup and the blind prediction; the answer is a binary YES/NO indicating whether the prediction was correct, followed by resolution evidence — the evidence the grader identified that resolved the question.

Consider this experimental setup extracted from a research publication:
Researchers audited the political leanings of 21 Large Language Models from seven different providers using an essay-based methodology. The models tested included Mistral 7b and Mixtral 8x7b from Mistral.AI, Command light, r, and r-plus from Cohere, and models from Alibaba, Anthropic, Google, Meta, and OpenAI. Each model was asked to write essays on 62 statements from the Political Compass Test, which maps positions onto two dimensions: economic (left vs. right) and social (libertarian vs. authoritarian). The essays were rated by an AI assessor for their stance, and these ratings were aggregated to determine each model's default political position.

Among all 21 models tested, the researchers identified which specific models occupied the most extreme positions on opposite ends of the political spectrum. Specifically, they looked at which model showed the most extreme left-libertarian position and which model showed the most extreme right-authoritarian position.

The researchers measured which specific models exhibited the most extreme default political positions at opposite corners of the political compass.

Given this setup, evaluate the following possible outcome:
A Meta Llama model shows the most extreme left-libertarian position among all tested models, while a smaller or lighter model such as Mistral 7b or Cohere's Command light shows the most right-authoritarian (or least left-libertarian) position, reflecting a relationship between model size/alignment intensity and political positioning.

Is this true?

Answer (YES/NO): NO